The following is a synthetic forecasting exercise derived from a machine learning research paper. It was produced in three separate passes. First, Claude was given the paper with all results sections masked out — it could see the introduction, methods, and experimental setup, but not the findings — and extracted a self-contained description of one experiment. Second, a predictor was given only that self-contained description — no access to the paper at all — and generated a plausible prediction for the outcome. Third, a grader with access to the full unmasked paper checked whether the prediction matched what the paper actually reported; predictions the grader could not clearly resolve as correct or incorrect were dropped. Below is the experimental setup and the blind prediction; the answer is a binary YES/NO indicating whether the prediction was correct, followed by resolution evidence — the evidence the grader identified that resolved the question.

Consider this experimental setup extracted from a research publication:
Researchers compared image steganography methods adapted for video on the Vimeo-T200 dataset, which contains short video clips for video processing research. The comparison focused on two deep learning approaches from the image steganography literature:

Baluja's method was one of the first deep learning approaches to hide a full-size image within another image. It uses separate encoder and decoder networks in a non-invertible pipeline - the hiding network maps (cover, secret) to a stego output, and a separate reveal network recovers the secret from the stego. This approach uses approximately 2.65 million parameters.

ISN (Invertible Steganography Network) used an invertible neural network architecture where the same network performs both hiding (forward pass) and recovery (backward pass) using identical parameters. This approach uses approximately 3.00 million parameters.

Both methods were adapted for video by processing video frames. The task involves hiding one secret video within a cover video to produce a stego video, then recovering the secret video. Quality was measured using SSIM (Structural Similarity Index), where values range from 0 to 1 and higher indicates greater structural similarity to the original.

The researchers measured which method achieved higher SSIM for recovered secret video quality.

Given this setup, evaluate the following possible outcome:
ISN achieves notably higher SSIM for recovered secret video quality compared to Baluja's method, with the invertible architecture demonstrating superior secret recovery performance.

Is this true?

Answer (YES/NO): YES